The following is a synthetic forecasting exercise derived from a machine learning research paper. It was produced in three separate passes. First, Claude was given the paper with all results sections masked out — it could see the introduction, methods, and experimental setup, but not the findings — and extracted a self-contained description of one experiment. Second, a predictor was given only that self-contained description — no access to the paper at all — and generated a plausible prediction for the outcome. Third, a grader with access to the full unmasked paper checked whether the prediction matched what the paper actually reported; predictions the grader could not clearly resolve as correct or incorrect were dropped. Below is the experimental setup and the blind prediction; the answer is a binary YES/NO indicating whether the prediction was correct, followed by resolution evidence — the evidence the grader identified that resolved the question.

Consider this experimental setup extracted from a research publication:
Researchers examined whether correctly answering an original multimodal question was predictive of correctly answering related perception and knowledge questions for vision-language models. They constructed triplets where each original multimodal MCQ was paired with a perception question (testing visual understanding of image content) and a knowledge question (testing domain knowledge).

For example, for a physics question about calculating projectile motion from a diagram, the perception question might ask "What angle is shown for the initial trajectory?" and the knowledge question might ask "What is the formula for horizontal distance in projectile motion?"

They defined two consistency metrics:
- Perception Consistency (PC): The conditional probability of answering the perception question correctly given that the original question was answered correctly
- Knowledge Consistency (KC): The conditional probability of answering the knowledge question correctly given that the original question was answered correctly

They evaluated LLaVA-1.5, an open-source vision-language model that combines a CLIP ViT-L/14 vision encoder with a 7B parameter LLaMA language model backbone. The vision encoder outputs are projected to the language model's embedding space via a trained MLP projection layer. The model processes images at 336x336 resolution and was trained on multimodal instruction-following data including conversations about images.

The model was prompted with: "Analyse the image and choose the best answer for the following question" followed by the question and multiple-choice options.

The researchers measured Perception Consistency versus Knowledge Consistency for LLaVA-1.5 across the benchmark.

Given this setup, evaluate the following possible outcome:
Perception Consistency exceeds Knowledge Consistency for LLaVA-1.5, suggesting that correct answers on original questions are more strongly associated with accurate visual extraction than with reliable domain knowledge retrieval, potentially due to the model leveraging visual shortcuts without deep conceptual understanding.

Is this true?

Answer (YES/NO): NO